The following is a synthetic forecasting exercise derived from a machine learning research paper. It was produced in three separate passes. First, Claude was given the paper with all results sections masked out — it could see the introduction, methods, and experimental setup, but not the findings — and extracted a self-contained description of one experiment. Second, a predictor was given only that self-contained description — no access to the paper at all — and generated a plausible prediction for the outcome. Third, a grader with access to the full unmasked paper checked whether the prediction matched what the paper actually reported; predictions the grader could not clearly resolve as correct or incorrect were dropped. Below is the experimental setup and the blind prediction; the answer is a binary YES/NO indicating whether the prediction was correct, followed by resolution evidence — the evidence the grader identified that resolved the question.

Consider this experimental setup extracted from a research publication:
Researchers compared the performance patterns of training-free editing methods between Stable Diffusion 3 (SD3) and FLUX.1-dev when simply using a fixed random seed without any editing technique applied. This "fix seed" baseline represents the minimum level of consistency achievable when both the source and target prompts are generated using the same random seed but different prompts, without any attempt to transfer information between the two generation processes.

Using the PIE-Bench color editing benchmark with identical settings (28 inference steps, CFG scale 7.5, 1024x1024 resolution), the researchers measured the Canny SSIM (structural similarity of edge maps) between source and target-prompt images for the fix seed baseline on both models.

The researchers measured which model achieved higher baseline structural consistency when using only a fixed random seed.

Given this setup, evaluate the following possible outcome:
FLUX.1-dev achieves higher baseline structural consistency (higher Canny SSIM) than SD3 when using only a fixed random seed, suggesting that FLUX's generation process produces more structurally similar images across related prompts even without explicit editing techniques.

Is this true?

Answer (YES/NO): YES